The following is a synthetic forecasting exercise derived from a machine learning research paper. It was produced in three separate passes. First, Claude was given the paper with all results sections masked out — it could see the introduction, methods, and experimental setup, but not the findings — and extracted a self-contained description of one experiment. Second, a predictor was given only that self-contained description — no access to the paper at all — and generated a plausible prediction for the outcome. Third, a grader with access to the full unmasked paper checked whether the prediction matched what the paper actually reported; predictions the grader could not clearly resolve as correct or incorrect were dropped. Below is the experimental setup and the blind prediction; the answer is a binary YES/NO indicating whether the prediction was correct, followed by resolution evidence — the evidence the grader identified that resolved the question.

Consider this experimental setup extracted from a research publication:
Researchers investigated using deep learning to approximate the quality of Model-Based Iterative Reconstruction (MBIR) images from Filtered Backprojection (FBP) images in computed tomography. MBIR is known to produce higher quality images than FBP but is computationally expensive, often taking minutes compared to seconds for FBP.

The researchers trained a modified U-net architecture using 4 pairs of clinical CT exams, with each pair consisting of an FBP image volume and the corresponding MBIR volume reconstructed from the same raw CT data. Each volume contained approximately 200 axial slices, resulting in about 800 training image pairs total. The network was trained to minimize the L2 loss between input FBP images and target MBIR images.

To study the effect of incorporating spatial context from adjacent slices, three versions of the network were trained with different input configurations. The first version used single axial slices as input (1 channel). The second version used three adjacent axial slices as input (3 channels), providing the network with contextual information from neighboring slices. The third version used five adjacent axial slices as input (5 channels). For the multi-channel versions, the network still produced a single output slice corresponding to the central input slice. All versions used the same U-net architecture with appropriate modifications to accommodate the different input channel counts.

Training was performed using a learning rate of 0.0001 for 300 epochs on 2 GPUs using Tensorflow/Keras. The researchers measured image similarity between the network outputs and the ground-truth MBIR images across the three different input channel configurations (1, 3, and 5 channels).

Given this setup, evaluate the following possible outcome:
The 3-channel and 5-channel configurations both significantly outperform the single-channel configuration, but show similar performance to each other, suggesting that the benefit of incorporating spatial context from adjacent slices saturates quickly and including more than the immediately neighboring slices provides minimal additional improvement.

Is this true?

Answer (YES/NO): NO